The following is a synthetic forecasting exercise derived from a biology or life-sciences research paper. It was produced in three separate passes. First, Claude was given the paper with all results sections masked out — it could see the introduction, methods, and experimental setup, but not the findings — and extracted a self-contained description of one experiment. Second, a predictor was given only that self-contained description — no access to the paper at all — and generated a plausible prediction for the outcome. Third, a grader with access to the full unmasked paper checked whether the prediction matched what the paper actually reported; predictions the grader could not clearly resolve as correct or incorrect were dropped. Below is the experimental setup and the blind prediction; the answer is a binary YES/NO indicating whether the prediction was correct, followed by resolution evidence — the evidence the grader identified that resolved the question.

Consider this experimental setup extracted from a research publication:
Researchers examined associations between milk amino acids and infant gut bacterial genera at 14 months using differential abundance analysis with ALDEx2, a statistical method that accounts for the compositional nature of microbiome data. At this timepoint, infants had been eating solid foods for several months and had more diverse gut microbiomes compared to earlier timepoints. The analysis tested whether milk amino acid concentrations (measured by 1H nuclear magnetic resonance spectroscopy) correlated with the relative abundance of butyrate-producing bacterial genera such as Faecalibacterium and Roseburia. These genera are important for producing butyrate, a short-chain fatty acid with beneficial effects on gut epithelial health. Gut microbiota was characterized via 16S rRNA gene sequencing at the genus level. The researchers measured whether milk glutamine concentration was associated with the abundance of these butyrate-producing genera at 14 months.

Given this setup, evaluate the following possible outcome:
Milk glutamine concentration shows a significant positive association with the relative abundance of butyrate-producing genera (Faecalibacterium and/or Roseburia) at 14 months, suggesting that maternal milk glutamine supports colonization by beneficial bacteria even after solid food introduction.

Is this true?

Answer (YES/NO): YES